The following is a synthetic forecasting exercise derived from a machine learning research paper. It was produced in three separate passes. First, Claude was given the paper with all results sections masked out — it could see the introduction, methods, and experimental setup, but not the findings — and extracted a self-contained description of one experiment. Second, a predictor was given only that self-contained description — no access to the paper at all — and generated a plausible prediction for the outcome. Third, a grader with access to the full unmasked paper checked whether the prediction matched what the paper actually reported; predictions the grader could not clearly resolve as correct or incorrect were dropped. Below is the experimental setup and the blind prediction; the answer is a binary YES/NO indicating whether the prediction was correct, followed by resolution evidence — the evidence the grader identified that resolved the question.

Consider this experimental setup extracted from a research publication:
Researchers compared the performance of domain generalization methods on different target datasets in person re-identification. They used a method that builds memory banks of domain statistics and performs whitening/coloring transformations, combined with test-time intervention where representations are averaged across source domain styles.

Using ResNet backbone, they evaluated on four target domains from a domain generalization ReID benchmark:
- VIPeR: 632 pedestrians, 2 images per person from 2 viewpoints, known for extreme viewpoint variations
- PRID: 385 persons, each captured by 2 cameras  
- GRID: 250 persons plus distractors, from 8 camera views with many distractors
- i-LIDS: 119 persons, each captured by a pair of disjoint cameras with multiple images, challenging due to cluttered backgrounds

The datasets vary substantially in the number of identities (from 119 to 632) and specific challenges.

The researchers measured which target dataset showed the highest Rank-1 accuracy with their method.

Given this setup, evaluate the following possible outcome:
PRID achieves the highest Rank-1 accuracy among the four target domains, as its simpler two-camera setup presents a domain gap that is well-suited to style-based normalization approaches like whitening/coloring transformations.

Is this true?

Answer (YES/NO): NO